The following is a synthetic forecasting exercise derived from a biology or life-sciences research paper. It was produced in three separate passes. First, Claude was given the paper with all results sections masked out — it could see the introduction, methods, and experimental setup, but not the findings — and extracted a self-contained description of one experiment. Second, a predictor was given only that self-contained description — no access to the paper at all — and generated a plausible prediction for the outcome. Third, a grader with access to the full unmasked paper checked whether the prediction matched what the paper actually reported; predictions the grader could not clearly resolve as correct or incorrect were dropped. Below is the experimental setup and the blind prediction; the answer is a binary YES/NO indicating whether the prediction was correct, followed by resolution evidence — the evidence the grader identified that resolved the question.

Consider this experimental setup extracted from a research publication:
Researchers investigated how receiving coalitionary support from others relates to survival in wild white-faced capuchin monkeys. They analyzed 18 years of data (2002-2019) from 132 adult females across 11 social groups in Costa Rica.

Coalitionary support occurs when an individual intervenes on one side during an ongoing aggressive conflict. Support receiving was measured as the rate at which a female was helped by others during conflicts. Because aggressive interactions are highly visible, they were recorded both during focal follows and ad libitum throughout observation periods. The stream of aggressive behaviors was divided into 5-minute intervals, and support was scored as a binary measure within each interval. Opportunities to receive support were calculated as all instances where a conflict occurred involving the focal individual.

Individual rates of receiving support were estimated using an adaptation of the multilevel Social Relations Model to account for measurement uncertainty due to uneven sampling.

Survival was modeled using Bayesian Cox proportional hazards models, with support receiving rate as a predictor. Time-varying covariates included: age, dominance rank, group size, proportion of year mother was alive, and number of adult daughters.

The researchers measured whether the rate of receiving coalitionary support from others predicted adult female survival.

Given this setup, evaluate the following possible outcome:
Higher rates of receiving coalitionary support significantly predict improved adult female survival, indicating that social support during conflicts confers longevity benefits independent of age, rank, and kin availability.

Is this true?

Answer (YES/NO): NO